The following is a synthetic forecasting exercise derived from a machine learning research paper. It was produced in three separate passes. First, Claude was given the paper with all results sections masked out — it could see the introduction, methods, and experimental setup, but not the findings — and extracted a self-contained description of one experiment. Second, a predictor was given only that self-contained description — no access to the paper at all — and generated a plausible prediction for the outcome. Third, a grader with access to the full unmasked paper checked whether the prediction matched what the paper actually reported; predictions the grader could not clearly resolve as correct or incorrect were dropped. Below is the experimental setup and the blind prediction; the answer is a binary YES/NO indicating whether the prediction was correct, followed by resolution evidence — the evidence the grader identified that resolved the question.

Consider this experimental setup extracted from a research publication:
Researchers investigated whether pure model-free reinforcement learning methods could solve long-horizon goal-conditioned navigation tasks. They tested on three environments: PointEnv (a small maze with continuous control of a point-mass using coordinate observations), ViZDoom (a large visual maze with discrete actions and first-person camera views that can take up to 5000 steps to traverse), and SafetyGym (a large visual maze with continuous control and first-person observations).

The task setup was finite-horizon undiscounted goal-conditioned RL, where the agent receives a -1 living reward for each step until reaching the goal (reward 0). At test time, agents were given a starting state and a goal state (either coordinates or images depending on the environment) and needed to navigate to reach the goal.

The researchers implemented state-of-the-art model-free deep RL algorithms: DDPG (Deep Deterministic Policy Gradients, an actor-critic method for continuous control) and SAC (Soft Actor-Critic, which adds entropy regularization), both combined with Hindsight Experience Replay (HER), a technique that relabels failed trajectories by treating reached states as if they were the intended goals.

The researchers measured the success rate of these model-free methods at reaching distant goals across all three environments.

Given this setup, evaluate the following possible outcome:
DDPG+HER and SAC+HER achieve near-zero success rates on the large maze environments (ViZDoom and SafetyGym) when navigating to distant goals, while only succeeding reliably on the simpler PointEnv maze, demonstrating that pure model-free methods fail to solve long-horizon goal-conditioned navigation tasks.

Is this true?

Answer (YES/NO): NO